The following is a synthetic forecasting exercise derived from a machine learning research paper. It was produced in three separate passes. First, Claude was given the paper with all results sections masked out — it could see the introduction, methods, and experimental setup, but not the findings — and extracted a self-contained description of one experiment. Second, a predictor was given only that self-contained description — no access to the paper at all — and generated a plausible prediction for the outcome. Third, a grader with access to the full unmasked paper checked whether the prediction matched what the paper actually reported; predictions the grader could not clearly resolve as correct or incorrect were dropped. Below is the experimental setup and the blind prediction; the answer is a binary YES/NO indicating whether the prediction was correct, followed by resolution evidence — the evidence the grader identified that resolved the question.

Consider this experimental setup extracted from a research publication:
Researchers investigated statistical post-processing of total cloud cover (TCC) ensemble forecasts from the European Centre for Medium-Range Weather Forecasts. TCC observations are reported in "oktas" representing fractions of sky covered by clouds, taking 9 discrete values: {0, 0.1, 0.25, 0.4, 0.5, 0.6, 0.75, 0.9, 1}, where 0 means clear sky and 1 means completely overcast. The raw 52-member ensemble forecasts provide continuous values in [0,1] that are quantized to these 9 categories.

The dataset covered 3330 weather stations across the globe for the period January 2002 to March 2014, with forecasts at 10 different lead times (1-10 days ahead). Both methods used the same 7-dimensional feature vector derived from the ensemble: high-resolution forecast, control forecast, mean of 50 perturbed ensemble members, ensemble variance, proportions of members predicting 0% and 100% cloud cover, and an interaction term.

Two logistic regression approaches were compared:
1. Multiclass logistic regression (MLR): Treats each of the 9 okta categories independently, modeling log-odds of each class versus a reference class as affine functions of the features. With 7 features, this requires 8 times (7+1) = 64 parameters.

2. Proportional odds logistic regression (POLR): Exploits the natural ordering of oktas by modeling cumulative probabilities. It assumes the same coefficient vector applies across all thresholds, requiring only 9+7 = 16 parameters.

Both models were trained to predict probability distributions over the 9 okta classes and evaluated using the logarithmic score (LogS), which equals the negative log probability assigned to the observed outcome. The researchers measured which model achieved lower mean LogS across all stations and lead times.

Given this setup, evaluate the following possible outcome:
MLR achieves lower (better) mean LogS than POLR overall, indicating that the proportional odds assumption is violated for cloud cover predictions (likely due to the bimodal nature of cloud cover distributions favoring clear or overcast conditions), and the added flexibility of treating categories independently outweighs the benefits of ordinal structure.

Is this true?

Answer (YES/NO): NO